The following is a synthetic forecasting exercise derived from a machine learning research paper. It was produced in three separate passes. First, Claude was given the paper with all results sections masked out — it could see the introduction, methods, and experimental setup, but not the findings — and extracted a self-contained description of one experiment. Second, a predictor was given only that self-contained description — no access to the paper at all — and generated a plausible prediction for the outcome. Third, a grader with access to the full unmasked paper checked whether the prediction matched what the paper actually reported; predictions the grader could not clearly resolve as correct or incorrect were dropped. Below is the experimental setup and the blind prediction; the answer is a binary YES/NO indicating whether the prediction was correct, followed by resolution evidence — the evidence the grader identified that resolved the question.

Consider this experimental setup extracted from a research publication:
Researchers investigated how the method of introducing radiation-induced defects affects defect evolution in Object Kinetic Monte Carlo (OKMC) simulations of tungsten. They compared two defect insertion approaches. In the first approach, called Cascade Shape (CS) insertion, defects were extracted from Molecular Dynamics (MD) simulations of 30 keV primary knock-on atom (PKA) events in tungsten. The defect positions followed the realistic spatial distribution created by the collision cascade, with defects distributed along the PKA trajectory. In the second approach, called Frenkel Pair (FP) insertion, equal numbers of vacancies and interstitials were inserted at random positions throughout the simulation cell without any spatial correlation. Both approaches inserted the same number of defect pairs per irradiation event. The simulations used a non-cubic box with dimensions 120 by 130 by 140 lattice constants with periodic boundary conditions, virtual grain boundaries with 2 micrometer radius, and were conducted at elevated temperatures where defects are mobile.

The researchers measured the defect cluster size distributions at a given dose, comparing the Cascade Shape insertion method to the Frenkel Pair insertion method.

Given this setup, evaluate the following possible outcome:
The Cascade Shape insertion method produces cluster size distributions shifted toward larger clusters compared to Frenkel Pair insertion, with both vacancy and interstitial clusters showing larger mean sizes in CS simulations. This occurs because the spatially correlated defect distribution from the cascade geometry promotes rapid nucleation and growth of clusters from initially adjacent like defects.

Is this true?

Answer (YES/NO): NO